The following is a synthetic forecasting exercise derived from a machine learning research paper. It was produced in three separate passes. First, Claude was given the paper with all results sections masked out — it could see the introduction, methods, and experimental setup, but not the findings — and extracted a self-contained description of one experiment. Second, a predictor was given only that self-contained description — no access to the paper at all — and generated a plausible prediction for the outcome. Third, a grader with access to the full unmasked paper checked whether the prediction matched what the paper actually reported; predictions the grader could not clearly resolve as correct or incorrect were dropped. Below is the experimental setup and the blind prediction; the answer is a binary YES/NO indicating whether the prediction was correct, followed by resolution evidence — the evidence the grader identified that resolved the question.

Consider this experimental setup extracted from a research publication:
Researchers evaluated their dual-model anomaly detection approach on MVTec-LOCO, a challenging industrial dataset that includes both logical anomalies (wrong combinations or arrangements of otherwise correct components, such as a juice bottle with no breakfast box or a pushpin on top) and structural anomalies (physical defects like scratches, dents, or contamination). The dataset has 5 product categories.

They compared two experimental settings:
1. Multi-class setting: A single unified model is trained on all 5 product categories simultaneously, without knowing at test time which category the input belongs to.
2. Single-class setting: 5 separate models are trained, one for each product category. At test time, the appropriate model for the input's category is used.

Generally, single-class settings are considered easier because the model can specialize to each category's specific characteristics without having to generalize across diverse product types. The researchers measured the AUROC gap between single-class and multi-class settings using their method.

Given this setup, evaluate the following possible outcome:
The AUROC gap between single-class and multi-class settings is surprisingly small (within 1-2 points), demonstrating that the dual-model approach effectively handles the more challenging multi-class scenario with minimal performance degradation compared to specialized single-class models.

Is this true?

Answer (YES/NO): YES